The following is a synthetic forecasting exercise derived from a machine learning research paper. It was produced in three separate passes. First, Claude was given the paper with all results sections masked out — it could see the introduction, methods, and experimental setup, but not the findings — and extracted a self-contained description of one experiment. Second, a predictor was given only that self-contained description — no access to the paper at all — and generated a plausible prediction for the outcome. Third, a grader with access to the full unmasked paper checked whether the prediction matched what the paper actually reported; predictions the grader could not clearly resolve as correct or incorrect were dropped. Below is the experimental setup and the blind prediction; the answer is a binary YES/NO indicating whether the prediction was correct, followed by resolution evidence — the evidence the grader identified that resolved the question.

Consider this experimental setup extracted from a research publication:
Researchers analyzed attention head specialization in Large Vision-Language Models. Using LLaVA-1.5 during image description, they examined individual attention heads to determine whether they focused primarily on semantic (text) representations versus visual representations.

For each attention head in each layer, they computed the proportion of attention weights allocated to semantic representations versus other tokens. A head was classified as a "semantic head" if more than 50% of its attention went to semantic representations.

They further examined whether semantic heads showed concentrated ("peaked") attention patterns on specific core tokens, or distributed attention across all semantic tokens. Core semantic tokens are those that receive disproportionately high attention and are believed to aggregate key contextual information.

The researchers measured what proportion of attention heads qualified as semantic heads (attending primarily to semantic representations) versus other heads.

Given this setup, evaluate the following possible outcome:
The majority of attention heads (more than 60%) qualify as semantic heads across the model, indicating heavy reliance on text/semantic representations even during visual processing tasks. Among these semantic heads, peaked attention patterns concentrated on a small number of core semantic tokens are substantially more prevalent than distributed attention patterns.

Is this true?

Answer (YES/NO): NO